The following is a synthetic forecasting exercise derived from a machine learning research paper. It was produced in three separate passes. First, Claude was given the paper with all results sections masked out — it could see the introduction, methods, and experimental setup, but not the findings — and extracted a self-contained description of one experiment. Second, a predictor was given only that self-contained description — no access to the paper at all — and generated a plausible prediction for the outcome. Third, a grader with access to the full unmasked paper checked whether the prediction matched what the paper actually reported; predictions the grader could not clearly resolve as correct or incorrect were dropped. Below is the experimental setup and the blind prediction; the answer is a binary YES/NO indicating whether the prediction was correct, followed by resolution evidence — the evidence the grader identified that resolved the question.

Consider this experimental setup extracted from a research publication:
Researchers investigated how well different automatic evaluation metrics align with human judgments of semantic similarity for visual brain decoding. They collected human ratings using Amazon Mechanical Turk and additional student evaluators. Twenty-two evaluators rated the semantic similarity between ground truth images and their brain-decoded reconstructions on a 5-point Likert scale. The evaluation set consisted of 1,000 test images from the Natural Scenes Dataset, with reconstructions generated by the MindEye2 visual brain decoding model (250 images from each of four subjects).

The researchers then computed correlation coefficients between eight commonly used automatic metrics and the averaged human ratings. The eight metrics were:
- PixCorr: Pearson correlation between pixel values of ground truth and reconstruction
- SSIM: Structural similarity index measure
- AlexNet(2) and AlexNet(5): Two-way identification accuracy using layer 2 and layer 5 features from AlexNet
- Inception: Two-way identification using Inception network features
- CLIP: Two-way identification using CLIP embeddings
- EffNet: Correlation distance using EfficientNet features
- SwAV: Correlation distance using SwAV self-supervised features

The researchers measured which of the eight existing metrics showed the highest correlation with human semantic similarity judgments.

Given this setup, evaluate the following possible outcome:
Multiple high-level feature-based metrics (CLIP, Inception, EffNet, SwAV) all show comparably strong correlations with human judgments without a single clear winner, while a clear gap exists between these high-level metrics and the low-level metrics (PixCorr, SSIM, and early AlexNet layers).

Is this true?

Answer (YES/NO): NO